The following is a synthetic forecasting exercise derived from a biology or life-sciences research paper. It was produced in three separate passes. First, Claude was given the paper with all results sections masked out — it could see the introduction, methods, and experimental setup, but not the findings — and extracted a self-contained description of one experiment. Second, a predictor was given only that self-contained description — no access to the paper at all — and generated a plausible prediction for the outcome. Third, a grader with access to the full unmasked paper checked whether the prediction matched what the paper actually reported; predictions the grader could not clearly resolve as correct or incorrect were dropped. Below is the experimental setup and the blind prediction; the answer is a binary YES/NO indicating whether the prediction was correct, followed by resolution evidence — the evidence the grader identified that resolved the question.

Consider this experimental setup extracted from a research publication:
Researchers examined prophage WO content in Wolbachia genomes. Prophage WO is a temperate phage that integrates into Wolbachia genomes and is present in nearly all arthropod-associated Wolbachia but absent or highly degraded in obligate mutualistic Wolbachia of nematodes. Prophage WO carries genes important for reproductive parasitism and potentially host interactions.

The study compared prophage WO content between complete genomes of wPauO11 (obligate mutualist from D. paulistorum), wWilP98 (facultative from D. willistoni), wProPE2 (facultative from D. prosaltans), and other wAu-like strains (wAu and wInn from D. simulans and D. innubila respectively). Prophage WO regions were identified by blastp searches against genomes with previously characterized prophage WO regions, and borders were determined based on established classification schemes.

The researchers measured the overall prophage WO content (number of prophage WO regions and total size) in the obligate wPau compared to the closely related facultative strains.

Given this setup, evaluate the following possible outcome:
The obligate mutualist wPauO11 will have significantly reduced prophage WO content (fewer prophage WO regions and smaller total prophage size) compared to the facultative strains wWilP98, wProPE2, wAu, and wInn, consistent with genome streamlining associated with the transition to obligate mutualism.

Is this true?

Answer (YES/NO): NO